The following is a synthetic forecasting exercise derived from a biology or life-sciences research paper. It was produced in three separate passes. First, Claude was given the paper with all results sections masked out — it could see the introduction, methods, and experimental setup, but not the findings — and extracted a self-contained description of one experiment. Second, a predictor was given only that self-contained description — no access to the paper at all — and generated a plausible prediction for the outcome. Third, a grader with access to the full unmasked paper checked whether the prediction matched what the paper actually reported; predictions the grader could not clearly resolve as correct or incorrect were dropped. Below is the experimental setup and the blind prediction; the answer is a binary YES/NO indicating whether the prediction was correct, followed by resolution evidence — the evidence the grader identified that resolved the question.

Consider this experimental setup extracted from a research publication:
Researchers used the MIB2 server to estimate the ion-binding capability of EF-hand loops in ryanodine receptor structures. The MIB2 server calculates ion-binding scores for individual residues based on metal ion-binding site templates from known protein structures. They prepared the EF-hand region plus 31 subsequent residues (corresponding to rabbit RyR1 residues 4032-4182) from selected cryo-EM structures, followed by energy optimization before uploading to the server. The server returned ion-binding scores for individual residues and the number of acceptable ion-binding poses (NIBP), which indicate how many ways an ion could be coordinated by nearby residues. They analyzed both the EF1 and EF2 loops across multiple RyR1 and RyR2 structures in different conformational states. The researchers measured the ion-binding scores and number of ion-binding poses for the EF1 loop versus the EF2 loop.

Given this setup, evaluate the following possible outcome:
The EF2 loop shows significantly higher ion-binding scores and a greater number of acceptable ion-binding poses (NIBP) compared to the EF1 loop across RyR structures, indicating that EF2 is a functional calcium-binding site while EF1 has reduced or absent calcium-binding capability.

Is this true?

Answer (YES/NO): NO